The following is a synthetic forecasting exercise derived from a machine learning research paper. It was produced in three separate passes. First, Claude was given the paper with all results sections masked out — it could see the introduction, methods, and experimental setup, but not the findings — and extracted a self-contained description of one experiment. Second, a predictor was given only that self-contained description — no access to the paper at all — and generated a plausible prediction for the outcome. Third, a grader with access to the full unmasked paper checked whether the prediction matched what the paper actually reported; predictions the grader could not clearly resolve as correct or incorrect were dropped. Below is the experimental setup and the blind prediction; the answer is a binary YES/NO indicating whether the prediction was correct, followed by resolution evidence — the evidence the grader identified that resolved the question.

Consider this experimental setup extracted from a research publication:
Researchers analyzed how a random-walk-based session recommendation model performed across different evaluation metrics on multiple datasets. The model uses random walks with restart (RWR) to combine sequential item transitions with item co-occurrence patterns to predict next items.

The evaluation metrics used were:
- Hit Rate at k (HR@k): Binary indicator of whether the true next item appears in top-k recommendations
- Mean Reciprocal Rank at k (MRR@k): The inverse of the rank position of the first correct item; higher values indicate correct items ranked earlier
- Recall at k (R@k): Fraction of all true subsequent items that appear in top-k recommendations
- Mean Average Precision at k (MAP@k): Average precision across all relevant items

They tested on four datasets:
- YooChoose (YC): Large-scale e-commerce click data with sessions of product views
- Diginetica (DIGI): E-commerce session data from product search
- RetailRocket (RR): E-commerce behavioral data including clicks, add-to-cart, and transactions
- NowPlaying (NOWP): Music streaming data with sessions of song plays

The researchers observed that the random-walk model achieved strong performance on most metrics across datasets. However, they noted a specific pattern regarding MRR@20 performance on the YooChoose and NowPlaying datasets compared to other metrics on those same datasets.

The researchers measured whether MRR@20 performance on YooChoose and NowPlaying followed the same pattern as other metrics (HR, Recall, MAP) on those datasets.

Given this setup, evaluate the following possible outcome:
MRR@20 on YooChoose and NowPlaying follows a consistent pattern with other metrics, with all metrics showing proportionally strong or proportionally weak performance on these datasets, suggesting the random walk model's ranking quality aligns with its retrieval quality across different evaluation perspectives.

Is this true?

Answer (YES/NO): NO